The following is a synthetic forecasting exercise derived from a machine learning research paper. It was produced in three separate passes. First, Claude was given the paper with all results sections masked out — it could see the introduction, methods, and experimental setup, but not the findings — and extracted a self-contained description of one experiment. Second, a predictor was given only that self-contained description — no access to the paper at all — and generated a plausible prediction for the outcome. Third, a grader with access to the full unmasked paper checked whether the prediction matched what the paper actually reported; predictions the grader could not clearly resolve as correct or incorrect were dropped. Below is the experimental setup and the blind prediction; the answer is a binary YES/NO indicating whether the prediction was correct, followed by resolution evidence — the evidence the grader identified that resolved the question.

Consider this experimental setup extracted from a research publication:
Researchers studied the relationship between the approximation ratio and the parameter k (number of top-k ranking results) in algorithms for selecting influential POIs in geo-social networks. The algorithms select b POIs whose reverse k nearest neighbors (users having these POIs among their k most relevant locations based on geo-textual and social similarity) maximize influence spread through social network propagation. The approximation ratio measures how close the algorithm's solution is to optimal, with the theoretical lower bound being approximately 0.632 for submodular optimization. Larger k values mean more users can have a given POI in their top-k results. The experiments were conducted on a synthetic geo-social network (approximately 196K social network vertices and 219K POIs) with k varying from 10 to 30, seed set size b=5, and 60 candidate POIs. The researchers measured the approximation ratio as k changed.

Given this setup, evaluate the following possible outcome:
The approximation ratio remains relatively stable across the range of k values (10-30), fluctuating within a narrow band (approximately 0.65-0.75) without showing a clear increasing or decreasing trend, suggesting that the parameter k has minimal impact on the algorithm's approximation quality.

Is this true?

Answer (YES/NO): NO